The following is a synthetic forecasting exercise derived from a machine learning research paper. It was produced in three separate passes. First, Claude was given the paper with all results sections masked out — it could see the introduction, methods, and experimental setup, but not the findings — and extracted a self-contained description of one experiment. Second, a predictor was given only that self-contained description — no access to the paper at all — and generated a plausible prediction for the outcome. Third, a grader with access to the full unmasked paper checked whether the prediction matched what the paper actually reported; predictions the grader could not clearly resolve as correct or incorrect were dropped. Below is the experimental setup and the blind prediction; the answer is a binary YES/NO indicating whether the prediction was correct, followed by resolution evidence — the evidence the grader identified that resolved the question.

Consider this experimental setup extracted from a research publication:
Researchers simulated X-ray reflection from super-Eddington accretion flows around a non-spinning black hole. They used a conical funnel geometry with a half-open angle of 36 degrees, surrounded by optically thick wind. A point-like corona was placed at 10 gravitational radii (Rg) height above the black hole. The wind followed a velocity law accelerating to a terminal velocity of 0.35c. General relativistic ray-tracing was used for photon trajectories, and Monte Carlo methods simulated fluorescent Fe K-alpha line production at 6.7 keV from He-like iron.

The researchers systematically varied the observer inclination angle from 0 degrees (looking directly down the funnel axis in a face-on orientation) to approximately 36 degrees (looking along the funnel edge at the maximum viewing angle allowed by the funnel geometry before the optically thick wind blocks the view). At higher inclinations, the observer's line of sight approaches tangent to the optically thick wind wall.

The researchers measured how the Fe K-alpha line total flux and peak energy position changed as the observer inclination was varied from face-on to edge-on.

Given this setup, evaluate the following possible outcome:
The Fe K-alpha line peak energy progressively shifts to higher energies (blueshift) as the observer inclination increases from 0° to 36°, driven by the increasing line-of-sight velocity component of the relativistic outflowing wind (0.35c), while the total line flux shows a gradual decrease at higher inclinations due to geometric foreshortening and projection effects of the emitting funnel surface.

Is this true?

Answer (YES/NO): NO